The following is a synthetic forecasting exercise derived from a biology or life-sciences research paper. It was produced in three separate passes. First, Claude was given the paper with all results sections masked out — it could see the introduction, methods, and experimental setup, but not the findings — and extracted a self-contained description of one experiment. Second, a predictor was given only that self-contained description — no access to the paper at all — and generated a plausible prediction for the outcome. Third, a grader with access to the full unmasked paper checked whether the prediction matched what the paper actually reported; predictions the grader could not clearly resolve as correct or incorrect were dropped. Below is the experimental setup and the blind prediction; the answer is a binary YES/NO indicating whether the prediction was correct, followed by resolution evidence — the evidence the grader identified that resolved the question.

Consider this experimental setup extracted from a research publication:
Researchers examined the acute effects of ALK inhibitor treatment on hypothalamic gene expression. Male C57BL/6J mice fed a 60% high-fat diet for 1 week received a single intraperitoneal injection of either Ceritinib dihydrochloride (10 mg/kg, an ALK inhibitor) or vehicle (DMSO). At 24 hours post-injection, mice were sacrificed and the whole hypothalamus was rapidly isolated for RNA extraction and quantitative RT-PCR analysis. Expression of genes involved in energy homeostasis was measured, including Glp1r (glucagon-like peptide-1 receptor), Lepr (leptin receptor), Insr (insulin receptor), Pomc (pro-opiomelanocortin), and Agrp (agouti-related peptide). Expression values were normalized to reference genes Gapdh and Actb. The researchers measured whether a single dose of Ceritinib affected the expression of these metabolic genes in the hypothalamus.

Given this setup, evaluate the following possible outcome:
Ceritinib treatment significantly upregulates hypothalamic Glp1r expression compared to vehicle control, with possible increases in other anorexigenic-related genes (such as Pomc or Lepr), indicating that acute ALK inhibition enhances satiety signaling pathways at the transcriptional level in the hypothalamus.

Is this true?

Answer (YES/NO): NO